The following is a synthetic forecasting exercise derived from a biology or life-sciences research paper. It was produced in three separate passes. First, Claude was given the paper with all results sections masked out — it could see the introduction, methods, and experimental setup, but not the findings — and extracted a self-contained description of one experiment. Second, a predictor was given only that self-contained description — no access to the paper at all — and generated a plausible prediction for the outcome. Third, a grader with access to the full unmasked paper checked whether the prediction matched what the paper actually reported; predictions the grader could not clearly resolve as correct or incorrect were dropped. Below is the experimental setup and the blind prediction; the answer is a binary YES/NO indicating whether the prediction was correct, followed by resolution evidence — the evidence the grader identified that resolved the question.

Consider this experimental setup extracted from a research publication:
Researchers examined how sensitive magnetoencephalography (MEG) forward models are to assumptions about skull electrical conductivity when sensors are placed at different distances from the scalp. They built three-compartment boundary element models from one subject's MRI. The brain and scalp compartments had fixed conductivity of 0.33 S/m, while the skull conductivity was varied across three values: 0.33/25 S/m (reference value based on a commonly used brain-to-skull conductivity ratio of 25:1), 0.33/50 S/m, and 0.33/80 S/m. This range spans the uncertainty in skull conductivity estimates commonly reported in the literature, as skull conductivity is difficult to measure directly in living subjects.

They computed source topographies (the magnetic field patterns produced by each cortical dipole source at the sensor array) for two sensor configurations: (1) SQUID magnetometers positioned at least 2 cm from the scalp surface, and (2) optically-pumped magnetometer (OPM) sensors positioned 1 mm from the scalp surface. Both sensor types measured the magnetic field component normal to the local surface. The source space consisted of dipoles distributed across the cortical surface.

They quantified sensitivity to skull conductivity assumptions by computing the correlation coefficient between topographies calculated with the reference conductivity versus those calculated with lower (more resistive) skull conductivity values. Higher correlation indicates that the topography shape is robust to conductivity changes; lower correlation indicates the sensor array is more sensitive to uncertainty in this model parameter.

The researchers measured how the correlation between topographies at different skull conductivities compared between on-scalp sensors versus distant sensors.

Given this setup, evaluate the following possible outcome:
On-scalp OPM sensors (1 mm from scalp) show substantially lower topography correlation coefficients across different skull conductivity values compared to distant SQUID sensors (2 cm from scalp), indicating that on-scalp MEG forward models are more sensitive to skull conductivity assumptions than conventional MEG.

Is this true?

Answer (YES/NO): NO